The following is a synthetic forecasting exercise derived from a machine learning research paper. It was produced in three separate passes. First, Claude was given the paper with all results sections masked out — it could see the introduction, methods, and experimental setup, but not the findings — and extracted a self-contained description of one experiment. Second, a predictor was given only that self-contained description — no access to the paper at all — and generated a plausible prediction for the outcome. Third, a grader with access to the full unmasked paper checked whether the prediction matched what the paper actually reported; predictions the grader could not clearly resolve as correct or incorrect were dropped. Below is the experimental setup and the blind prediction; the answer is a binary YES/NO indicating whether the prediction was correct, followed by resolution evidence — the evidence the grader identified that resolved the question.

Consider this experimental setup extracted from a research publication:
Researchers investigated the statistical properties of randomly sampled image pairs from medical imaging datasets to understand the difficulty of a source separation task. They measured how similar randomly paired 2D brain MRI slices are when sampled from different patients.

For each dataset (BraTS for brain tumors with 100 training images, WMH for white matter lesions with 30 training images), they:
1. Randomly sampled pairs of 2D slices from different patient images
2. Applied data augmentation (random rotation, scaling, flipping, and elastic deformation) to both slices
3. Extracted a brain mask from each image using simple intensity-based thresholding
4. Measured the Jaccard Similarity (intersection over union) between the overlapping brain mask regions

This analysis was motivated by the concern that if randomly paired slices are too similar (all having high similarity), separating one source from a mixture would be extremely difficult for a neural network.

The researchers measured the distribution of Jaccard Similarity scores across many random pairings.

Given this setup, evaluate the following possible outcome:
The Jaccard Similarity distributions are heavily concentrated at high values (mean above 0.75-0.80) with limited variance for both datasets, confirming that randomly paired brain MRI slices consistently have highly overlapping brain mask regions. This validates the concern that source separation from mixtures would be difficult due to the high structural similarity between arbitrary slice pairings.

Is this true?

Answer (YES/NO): NO